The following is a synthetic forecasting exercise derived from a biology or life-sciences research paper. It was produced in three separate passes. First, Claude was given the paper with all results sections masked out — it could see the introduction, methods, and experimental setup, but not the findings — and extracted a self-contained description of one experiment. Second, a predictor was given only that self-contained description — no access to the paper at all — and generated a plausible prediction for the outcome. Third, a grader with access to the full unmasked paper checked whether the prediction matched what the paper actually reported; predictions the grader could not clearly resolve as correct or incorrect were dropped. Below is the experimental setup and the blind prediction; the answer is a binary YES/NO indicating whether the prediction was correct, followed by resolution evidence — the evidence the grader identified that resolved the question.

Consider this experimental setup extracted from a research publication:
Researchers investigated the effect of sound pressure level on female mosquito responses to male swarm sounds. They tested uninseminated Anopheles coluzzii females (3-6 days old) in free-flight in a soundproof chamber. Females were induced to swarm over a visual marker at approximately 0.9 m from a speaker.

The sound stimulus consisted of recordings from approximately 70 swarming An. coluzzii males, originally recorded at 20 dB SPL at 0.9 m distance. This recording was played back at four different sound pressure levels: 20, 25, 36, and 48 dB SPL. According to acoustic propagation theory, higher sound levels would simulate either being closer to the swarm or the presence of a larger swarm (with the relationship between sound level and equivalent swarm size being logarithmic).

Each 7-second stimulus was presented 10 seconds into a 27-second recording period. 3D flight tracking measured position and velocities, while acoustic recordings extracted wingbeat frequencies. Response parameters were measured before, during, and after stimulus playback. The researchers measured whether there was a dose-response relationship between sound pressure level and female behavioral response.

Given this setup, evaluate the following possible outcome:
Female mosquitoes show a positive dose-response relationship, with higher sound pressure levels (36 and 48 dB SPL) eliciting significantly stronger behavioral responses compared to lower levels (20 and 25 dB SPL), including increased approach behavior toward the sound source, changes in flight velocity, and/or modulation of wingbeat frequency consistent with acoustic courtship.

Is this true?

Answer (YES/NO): NO